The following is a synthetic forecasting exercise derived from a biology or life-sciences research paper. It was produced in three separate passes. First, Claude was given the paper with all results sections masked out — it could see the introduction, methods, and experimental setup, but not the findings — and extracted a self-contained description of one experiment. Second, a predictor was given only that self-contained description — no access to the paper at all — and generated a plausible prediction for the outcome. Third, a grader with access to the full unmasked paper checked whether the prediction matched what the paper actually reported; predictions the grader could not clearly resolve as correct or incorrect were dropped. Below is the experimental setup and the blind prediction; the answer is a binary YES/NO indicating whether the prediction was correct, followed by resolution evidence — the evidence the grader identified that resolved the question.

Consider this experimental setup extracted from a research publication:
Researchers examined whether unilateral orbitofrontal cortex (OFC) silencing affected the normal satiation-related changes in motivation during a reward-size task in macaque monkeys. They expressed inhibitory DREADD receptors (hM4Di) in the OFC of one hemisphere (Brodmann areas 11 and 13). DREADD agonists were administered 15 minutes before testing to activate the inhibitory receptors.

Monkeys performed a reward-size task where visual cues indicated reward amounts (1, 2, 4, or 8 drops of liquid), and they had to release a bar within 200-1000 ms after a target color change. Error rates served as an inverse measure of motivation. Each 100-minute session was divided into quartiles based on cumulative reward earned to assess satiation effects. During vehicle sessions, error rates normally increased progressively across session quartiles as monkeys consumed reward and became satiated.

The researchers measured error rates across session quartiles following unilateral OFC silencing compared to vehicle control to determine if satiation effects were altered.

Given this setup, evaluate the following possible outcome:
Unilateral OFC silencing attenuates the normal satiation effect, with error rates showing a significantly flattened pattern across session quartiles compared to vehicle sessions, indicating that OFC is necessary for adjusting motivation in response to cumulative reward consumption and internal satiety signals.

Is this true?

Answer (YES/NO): NO